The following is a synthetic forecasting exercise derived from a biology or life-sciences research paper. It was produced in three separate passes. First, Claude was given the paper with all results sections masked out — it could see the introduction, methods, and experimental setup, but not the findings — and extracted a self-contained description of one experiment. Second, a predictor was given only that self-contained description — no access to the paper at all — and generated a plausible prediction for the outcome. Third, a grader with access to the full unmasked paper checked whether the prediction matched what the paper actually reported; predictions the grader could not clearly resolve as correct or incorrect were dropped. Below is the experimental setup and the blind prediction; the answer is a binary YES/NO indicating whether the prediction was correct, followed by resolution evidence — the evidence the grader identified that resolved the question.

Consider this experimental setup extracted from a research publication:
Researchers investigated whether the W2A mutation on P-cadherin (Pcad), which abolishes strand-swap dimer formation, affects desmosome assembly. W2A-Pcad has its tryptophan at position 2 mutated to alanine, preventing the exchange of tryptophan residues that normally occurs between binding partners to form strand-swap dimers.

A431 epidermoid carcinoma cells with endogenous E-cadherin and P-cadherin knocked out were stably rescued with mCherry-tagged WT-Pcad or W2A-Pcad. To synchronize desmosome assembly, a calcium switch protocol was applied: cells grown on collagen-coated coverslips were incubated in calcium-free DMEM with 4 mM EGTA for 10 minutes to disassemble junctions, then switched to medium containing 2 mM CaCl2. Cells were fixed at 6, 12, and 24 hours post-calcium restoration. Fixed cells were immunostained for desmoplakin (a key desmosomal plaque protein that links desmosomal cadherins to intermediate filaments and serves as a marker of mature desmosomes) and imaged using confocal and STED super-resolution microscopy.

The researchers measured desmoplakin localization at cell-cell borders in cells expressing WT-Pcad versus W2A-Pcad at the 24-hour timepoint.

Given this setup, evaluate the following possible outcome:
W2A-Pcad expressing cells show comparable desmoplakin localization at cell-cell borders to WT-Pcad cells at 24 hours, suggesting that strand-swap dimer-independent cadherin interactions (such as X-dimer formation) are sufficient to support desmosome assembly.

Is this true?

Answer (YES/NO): NO